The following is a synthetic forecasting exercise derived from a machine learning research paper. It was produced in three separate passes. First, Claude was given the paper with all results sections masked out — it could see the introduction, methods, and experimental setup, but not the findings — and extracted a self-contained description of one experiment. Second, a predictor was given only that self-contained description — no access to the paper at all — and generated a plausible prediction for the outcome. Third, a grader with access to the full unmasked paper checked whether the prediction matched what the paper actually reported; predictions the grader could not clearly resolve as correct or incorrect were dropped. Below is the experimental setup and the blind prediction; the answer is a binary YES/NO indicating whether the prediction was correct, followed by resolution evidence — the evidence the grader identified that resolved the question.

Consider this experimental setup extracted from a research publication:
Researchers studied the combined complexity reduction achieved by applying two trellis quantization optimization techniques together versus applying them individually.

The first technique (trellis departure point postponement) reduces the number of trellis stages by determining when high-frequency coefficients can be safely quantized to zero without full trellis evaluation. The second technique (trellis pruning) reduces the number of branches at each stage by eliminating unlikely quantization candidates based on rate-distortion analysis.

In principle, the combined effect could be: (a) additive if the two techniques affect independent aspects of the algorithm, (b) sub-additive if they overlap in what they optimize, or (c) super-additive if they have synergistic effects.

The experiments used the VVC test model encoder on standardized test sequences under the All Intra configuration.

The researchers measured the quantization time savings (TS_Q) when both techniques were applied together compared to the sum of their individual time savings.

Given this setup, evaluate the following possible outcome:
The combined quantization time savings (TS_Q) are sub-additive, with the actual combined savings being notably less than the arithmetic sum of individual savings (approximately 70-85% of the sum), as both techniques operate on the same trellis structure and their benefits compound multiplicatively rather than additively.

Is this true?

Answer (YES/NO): NO